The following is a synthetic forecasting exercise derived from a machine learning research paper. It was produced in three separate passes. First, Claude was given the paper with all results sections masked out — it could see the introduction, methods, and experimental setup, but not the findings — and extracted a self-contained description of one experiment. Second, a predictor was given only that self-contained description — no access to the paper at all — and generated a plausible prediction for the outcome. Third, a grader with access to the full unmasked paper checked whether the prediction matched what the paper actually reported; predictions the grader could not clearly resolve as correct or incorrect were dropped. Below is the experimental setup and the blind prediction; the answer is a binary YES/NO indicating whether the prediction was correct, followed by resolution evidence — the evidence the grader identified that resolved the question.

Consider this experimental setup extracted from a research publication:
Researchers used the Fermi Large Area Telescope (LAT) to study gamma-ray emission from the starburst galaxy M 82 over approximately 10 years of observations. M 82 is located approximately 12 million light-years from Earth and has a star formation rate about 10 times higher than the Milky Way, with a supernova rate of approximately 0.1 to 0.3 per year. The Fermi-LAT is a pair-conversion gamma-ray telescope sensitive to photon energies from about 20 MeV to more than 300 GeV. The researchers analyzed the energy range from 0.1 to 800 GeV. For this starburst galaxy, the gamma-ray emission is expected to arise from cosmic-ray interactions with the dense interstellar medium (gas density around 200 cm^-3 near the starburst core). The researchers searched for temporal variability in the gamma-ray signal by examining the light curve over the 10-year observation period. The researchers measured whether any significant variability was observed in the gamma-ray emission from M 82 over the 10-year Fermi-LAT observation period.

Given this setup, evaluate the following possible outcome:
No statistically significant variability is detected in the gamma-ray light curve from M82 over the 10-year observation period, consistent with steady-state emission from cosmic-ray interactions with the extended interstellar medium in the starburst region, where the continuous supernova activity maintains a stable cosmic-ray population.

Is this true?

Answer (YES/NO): YES